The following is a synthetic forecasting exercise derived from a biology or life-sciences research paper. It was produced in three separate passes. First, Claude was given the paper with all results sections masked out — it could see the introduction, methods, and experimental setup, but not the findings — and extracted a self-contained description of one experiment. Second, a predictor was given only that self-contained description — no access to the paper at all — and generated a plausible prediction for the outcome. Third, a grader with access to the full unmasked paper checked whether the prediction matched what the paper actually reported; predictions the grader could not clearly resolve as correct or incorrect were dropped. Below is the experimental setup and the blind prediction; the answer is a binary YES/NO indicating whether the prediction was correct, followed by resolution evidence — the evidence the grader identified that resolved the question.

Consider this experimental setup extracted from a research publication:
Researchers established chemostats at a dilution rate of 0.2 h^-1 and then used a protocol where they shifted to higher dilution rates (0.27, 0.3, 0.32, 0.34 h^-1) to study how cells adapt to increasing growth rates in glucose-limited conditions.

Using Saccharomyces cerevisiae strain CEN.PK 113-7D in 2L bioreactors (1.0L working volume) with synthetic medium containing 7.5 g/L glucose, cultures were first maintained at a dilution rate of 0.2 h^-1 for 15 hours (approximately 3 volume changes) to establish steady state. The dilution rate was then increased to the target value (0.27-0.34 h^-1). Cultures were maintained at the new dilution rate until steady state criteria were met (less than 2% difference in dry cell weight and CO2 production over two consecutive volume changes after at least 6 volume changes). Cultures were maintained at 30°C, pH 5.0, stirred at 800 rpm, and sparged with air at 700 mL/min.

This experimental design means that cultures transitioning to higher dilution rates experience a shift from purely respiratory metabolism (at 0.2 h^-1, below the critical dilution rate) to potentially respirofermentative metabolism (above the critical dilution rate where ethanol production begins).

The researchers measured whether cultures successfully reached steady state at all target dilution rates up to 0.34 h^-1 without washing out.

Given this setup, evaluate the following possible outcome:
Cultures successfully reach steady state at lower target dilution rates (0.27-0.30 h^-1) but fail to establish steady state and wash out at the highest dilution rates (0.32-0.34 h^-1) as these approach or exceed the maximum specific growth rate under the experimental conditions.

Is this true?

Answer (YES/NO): NO